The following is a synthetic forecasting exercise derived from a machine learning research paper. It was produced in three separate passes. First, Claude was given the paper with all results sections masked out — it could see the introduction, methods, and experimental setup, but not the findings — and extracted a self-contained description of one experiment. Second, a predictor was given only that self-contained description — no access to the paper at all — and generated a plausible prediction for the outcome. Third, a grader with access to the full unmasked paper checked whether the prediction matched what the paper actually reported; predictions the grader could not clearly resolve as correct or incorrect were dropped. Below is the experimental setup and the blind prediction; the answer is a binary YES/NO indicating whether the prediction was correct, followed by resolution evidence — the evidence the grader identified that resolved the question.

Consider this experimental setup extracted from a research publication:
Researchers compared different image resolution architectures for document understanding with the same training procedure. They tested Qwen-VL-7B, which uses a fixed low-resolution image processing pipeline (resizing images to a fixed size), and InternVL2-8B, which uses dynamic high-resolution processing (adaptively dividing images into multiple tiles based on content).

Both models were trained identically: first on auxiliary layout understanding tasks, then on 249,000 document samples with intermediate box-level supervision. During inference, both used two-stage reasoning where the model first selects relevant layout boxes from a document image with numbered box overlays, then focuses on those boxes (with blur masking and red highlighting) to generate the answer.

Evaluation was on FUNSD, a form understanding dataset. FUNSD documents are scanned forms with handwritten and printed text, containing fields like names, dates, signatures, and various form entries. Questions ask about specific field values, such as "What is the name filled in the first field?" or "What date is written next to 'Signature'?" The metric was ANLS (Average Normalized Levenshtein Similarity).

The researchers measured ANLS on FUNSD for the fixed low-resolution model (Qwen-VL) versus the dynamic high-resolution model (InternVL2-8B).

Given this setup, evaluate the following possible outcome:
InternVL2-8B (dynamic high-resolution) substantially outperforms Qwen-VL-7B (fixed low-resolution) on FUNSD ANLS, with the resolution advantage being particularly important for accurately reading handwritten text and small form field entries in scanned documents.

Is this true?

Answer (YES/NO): NO